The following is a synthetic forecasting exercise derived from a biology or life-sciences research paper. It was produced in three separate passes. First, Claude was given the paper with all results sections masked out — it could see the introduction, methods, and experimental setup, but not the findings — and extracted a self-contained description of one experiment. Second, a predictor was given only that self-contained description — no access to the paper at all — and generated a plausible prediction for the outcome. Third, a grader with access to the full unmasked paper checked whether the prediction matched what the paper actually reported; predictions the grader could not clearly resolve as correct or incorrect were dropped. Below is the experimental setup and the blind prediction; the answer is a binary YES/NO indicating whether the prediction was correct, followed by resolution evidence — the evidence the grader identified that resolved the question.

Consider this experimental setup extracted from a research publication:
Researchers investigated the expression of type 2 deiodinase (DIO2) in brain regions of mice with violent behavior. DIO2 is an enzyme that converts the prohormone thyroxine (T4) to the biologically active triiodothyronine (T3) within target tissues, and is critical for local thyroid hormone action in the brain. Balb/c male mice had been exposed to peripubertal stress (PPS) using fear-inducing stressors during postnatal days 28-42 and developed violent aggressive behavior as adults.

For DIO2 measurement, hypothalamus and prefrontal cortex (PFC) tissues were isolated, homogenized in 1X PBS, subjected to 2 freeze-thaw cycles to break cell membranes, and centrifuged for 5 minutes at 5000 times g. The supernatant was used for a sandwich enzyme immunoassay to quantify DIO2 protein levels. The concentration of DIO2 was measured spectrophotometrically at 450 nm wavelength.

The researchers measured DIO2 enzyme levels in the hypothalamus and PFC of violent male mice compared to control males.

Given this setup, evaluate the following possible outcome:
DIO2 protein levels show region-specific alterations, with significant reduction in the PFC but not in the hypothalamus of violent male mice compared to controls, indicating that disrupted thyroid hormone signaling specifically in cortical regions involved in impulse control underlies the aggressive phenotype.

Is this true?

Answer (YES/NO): NO